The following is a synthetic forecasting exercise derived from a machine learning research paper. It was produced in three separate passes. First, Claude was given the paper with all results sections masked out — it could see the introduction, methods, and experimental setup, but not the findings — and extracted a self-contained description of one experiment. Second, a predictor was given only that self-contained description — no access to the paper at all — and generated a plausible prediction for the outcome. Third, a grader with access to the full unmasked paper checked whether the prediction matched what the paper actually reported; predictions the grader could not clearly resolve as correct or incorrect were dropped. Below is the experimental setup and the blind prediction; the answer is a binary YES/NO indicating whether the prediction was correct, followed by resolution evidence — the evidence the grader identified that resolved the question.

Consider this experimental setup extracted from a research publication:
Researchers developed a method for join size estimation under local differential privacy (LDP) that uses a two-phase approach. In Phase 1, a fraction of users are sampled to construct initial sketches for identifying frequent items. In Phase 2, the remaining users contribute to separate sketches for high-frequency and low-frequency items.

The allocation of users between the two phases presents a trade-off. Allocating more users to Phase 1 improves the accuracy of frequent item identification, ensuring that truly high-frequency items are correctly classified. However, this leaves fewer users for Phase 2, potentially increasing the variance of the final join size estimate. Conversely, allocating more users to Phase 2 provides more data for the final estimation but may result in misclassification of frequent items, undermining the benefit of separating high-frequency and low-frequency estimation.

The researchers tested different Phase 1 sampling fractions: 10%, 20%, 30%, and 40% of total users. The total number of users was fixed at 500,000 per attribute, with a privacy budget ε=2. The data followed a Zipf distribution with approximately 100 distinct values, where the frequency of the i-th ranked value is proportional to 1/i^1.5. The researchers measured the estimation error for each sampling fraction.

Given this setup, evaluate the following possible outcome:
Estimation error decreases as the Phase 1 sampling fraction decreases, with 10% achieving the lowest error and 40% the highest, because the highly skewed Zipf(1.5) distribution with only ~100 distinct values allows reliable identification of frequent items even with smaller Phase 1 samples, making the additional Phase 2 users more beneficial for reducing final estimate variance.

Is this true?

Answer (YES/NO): NO